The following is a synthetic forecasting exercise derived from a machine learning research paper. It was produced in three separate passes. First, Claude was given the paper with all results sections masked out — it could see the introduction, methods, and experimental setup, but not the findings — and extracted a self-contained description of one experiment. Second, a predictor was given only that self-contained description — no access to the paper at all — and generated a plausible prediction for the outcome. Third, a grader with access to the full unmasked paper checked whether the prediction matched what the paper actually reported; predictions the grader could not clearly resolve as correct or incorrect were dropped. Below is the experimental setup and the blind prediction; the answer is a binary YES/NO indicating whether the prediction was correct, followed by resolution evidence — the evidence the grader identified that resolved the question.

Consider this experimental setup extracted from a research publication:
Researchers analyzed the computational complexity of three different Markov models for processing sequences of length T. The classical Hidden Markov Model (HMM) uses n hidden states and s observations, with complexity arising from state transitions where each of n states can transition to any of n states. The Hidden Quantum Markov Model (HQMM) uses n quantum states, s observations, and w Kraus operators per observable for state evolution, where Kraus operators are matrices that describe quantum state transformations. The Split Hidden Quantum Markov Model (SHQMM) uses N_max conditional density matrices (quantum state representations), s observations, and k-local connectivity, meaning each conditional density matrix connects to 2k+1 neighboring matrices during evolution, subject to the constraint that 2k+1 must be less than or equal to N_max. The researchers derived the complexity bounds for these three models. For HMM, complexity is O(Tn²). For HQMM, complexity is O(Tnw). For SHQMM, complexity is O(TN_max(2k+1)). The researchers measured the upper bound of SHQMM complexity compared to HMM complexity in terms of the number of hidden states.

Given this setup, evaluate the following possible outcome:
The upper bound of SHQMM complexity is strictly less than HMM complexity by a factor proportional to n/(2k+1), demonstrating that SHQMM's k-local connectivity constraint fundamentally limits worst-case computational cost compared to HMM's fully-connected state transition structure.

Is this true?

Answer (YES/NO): NO